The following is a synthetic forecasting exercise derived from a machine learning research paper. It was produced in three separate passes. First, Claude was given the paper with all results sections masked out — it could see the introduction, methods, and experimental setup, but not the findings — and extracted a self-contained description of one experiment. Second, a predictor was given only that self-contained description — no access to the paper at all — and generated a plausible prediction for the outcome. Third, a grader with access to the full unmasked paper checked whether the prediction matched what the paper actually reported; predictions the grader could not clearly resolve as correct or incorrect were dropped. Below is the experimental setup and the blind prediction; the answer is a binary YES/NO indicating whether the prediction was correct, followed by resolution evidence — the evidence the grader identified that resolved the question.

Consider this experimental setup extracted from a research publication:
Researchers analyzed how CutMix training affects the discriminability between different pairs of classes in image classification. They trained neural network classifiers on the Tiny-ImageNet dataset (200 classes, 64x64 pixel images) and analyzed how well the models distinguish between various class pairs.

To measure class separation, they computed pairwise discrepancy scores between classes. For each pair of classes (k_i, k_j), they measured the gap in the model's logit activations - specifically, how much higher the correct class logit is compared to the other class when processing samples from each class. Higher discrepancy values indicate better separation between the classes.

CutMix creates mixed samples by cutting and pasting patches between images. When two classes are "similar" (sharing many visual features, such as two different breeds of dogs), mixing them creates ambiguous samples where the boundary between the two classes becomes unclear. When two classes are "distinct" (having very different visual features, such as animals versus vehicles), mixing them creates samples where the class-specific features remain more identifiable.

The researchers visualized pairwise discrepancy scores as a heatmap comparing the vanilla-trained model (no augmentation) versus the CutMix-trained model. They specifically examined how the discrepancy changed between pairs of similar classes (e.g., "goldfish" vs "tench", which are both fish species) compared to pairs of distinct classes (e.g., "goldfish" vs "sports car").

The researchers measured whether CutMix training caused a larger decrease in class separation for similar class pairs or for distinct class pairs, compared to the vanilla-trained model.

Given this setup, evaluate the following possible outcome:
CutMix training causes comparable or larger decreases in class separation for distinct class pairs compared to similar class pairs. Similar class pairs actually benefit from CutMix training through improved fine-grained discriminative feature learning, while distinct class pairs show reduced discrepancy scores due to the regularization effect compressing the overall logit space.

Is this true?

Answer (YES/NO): NO